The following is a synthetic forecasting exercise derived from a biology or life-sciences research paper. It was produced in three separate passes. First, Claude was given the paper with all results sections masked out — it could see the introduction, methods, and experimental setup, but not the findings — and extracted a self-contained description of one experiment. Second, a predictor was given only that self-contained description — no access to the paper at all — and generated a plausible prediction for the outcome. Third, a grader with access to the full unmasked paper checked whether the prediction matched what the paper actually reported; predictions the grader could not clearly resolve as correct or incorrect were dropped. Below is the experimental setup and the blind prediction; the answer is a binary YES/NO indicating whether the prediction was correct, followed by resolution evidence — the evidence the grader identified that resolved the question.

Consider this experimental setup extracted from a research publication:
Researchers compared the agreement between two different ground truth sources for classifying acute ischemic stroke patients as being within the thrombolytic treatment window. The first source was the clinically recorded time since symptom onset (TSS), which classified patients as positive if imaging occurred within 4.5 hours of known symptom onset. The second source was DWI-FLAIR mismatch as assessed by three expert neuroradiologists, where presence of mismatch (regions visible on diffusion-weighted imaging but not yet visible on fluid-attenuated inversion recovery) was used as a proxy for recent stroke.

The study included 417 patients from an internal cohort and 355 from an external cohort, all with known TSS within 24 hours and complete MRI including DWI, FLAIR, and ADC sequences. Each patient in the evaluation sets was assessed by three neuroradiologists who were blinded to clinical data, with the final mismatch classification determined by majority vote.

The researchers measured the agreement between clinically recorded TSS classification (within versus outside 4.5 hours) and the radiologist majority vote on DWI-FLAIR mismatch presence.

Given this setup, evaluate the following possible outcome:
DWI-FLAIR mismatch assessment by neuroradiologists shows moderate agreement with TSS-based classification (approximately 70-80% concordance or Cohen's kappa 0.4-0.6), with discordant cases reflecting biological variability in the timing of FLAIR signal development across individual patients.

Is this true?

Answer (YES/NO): YES